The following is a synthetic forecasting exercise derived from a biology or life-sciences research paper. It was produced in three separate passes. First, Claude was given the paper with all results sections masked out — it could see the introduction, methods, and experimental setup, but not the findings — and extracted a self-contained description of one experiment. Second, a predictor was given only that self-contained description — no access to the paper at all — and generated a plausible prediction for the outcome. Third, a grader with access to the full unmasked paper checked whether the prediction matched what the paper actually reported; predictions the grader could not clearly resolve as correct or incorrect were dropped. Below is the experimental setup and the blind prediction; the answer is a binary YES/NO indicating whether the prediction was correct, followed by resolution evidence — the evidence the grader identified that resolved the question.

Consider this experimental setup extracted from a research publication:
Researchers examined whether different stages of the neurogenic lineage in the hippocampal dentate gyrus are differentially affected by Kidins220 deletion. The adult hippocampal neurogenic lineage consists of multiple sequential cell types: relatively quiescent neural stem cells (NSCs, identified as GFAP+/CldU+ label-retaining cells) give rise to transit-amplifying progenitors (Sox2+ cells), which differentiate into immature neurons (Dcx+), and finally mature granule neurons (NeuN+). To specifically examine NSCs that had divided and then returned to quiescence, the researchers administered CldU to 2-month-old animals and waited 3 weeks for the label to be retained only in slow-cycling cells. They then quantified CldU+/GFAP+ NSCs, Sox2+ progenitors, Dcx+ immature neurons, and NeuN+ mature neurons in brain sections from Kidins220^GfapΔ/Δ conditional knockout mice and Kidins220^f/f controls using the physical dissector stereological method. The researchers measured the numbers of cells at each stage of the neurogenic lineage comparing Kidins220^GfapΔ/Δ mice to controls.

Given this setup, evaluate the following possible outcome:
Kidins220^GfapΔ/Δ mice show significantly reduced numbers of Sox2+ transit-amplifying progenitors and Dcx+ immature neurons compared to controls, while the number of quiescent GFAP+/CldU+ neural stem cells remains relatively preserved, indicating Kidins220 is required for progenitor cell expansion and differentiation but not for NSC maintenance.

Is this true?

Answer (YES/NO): YES